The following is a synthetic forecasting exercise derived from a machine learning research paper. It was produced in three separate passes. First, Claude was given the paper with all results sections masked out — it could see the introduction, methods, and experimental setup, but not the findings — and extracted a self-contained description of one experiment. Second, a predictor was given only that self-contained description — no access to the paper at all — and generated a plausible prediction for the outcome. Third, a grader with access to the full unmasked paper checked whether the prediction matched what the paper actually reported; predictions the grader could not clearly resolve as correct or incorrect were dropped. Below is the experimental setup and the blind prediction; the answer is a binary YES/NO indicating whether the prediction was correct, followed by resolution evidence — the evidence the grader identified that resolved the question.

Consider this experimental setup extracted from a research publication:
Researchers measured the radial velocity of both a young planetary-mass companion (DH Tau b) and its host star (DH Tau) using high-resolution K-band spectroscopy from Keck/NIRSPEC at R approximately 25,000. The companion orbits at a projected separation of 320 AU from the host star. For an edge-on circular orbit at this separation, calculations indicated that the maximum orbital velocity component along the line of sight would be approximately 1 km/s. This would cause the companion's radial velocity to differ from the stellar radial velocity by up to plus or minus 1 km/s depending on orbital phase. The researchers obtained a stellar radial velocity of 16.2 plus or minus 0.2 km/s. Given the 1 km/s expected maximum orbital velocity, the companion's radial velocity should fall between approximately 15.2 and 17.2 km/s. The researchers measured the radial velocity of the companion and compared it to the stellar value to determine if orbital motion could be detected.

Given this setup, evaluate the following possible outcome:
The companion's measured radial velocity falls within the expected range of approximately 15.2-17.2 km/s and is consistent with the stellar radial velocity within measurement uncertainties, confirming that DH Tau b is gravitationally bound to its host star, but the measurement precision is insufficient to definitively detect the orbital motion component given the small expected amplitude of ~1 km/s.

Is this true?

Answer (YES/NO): YES